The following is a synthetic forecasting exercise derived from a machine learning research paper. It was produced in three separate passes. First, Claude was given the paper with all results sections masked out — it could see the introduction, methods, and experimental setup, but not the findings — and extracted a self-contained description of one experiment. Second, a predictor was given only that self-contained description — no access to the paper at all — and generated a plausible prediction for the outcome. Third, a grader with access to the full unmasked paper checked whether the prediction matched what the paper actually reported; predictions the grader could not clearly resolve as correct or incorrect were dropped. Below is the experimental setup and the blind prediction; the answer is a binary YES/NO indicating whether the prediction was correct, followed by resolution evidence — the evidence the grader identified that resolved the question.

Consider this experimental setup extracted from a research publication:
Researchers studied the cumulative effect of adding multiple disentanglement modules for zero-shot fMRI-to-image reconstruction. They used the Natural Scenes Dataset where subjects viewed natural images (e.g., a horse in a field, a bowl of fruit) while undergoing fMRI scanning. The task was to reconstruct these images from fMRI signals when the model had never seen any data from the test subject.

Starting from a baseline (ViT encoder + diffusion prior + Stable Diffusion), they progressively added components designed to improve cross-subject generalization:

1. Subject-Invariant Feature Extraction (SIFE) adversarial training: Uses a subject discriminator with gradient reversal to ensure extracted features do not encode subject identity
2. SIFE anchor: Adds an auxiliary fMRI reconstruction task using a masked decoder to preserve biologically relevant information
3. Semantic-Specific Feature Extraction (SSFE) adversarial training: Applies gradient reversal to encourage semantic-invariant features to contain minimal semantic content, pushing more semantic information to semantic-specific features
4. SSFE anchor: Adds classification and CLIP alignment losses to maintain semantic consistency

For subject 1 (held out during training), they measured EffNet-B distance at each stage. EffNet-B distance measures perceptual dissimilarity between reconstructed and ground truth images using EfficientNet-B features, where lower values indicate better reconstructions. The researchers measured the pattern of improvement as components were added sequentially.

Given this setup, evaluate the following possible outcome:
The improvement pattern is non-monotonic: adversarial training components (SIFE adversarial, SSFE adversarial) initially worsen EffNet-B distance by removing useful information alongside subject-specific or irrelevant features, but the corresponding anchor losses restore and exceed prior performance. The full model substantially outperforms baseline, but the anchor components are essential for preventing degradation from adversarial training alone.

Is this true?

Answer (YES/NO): NO